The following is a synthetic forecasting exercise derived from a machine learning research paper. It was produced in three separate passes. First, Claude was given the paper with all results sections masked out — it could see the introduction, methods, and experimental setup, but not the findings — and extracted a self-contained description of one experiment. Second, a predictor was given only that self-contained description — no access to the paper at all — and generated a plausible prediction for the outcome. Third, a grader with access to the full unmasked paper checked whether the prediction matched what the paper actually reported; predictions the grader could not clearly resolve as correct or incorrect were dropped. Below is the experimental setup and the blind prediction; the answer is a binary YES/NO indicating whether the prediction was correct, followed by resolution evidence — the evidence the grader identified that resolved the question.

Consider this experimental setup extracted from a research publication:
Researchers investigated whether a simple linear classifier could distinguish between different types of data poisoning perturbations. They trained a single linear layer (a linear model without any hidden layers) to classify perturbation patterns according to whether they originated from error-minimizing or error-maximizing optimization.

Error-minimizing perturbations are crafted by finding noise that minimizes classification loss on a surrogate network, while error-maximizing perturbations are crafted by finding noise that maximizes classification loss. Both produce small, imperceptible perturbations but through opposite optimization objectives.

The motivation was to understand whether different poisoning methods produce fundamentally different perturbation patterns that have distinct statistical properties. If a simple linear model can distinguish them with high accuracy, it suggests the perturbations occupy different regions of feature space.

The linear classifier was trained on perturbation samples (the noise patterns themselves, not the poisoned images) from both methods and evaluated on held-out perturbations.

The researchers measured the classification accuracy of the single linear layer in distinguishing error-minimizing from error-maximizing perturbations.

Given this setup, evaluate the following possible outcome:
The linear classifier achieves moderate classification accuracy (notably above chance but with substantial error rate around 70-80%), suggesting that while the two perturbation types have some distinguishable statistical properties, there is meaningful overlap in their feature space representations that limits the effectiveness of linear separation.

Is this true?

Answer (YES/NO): NO